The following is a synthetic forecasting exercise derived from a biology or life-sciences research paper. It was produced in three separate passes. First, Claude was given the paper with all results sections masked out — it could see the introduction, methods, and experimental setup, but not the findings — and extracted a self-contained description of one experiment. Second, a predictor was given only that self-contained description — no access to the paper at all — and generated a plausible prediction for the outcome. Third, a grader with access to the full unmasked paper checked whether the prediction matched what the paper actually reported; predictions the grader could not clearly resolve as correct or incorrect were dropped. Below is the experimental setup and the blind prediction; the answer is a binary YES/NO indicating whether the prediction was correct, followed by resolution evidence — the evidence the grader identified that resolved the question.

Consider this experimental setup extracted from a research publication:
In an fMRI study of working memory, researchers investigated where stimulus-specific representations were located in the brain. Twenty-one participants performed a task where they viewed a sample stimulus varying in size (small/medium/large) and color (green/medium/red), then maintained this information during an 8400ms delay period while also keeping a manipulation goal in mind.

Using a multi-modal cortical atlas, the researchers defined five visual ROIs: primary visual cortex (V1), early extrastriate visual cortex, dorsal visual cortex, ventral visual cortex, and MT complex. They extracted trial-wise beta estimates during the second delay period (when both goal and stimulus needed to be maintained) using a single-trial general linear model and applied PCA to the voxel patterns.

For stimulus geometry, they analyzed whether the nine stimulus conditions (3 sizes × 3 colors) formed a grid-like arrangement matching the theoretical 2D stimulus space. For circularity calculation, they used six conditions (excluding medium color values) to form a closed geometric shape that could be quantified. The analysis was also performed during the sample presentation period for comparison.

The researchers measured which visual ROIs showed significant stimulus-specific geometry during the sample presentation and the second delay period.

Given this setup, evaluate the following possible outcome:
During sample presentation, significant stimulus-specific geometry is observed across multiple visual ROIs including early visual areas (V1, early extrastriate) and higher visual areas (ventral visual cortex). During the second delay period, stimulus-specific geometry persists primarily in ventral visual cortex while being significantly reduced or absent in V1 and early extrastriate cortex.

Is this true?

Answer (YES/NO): NO